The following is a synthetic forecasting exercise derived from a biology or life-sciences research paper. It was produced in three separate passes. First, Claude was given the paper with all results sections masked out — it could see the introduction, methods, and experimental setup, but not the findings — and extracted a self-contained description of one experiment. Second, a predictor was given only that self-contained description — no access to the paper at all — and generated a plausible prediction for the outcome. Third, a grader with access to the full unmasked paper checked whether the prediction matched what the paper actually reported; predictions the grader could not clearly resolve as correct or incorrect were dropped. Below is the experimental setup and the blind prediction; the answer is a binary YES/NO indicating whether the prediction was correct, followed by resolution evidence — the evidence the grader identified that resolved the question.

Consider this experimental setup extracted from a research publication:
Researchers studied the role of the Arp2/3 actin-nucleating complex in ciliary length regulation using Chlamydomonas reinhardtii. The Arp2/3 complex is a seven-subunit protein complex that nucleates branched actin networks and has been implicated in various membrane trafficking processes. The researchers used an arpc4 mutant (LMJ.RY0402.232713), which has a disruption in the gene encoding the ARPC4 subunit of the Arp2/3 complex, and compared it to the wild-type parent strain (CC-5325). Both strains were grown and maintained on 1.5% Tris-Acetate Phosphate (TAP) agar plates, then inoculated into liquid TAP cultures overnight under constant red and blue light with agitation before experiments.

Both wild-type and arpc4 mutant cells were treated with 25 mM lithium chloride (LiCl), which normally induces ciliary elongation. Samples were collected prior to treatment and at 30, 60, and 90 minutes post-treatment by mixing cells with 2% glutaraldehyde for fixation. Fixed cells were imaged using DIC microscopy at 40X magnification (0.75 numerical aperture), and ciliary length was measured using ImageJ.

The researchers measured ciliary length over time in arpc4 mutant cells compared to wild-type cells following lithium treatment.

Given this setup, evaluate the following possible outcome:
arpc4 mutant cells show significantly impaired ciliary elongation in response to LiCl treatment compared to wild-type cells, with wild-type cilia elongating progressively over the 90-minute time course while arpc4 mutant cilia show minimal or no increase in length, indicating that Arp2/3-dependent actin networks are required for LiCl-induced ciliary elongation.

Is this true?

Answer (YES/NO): YES